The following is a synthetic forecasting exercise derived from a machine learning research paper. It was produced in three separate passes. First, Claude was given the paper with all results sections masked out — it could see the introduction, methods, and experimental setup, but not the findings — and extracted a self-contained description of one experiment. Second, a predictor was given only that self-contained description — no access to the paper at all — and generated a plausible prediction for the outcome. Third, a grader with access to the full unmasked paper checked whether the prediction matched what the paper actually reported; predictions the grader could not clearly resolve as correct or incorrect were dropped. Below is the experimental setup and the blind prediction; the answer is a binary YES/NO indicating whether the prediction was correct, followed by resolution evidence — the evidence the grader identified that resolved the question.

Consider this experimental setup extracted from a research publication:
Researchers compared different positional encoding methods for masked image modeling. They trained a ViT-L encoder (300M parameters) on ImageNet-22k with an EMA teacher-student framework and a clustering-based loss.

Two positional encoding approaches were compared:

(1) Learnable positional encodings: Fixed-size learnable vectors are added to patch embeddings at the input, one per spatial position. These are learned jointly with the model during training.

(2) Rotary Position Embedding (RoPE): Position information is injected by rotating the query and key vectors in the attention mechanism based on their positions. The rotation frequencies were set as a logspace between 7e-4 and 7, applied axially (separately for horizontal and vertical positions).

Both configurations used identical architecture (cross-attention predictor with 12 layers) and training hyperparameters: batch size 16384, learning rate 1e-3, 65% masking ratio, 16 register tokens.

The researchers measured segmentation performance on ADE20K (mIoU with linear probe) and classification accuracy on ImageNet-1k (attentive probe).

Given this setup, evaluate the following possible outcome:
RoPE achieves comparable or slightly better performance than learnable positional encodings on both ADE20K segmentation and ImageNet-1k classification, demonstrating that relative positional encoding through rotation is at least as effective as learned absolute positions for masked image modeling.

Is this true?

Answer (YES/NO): NO